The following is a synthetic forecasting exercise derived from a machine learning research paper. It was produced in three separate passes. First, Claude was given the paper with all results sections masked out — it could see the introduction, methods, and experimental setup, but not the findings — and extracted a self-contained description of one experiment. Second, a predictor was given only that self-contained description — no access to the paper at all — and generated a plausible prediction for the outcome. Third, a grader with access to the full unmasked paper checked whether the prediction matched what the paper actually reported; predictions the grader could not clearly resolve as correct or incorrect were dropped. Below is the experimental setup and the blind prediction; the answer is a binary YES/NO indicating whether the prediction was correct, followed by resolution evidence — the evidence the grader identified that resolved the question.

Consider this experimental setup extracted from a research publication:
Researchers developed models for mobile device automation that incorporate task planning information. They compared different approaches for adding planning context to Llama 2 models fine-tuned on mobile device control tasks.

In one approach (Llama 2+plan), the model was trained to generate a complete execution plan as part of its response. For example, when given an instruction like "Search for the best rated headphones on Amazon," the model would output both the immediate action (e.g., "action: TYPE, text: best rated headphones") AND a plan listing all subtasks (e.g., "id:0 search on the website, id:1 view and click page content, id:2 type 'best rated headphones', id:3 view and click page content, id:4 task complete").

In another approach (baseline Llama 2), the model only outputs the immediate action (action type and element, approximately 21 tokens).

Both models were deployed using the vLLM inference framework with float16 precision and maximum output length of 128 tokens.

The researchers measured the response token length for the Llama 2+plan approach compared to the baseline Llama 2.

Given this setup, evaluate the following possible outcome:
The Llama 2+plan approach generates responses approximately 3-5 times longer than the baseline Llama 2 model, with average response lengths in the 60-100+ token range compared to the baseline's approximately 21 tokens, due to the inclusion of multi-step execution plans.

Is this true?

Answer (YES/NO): YES